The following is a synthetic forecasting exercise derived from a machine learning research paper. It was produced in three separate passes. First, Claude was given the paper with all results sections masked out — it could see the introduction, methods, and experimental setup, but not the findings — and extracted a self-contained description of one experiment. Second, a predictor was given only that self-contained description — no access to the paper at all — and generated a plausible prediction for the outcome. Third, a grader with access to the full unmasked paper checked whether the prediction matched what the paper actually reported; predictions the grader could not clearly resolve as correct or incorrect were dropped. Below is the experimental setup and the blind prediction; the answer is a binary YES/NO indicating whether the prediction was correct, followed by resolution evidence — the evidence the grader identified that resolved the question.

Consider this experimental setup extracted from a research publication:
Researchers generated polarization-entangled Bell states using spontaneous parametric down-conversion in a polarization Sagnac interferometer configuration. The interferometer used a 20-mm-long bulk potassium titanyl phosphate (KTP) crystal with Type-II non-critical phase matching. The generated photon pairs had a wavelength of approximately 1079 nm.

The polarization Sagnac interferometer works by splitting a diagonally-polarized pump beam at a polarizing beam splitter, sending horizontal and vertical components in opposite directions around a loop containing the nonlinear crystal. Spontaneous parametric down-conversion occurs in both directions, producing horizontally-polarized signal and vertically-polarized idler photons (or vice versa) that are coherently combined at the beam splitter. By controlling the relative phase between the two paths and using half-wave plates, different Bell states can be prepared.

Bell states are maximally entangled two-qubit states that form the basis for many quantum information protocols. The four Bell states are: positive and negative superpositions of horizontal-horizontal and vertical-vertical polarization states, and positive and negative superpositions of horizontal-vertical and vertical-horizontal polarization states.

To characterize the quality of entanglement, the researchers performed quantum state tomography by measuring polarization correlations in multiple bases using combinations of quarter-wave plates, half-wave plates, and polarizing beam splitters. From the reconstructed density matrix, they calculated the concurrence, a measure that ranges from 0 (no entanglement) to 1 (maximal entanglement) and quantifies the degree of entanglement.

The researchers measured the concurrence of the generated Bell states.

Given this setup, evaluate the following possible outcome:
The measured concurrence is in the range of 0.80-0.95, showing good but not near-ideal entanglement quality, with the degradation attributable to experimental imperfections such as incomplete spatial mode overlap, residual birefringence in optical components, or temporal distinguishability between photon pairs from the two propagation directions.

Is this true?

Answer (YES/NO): NO